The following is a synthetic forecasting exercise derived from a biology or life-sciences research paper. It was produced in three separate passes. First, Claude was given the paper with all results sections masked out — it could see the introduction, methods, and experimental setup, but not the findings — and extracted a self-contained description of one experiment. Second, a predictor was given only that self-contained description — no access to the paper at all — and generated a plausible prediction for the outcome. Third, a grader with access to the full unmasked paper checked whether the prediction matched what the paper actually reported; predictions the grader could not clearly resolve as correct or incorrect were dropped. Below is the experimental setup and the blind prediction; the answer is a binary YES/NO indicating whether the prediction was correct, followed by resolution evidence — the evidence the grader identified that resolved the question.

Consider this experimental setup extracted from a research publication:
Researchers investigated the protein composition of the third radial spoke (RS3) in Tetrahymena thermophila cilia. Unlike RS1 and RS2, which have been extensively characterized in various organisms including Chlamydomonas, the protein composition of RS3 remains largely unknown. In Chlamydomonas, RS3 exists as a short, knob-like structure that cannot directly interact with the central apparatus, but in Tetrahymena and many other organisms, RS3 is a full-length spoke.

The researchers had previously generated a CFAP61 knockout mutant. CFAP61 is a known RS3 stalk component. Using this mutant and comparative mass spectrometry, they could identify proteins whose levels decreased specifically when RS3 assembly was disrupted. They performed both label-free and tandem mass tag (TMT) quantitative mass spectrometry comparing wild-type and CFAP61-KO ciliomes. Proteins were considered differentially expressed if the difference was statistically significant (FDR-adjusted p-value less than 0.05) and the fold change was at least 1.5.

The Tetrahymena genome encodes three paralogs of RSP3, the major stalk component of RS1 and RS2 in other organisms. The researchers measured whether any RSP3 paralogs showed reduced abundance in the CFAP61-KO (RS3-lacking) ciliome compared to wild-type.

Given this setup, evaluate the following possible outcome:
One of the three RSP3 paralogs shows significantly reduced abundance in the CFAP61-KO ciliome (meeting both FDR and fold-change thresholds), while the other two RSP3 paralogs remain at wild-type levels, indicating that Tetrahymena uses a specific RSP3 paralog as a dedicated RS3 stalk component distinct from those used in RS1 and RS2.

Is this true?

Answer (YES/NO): NO